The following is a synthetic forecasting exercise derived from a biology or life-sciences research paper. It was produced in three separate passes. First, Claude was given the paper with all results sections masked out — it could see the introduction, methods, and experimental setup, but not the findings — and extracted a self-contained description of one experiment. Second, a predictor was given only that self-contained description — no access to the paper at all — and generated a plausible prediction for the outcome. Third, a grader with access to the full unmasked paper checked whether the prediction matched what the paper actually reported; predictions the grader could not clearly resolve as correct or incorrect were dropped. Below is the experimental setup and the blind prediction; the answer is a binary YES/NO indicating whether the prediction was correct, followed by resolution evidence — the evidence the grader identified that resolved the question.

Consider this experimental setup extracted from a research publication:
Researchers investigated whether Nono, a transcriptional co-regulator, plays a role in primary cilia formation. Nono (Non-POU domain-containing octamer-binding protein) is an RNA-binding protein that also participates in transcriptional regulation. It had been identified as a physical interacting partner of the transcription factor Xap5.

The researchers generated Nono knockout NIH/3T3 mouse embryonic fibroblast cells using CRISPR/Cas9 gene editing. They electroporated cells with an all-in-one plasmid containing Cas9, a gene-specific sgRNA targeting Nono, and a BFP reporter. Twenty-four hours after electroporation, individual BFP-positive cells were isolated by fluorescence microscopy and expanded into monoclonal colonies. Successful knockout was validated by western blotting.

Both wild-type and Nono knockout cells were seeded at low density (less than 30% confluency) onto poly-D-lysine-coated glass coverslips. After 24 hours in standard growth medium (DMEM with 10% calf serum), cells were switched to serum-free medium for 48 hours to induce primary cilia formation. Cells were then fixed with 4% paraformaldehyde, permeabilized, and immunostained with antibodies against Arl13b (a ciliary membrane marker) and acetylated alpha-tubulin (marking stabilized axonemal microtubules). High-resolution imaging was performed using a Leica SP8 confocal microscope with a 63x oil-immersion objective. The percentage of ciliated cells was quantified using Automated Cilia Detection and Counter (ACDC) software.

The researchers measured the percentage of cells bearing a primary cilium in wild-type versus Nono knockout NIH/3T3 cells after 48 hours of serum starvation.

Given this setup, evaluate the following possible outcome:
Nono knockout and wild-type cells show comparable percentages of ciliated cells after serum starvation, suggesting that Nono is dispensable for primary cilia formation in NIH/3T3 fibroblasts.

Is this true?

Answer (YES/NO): NO